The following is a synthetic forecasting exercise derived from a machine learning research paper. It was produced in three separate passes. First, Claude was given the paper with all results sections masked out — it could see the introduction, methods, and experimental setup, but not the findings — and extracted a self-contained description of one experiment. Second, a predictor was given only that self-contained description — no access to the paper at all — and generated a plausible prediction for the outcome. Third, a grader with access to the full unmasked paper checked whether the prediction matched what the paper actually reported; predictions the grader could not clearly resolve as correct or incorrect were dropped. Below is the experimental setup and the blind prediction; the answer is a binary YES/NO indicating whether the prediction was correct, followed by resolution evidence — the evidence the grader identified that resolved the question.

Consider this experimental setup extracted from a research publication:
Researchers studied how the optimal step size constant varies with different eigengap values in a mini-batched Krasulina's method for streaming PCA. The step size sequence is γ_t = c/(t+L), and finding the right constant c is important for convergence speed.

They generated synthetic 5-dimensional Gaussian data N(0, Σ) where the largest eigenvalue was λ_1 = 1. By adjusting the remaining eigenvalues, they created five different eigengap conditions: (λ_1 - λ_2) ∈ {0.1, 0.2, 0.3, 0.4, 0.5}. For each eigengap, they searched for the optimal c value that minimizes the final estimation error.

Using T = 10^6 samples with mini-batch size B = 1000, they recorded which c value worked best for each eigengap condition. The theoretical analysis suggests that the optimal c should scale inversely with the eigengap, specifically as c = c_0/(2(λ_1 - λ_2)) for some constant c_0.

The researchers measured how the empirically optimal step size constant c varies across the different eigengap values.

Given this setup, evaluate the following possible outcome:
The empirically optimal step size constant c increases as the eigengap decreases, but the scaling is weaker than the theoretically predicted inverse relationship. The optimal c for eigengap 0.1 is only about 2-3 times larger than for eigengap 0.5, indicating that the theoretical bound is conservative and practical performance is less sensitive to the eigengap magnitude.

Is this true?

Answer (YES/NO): YES